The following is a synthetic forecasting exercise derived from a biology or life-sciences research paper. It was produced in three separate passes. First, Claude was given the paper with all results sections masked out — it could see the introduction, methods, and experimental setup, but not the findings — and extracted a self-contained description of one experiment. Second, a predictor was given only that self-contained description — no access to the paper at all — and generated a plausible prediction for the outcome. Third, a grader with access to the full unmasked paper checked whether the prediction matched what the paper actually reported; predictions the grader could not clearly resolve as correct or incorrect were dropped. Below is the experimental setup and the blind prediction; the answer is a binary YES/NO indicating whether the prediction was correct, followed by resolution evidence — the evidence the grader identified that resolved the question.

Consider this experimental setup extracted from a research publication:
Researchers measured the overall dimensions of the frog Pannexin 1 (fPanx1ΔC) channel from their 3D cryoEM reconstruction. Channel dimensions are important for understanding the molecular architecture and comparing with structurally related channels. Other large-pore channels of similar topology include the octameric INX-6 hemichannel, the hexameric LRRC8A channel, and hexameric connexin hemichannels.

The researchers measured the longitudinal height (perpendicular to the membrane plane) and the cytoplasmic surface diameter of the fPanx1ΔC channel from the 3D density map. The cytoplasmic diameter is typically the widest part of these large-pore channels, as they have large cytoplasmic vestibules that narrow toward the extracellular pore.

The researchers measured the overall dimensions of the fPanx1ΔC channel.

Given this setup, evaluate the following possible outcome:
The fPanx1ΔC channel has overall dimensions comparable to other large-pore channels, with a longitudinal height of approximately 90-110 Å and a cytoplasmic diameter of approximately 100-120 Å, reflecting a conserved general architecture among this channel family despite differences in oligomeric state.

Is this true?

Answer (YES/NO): YES